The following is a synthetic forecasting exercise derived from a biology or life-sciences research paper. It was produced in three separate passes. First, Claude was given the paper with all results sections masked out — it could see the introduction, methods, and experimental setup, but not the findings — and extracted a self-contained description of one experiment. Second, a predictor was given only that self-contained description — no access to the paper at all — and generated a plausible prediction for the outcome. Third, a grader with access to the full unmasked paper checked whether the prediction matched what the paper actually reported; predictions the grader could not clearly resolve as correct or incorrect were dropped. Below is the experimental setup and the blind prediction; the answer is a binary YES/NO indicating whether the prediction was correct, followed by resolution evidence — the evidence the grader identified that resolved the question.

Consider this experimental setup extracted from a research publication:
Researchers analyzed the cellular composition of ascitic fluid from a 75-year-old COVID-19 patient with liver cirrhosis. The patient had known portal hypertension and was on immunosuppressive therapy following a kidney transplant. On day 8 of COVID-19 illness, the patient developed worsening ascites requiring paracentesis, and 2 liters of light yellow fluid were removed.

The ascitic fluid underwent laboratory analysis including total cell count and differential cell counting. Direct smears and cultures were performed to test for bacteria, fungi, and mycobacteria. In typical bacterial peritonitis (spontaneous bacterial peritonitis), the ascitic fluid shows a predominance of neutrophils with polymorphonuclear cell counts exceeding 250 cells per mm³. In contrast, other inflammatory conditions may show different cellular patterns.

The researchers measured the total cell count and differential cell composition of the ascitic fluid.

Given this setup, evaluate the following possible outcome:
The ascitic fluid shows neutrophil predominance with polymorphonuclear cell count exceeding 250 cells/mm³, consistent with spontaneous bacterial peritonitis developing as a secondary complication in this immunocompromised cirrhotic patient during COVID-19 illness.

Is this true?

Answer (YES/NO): NO